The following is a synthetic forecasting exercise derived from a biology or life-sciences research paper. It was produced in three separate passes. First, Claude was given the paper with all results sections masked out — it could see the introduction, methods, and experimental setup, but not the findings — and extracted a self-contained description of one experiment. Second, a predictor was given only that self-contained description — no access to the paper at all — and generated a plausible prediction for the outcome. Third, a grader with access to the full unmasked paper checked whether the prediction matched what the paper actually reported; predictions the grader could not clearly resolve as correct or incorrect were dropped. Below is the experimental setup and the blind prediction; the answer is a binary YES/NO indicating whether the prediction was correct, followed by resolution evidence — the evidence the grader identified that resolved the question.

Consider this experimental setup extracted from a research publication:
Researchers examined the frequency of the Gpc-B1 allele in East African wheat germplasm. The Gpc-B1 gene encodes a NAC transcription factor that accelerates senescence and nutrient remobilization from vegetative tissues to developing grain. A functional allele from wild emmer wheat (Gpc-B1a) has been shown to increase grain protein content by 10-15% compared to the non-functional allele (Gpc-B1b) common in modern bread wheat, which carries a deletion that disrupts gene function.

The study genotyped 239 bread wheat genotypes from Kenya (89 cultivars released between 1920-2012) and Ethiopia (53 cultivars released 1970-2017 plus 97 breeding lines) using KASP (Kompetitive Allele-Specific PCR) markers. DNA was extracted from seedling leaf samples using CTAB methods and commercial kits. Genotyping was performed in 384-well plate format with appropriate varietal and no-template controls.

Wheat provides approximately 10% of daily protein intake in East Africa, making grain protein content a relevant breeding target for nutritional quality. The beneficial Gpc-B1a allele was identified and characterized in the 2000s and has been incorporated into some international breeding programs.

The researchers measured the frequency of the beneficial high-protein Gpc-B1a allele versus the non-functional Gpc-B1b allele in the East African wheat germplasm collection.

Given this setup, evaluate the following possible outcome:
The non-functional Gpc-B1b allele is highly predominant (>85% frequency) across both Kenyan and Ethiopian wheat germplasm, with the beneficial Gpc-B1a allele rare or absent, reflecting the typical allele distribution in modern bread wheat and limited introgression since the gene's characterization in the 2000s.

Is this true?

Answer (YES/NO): YES